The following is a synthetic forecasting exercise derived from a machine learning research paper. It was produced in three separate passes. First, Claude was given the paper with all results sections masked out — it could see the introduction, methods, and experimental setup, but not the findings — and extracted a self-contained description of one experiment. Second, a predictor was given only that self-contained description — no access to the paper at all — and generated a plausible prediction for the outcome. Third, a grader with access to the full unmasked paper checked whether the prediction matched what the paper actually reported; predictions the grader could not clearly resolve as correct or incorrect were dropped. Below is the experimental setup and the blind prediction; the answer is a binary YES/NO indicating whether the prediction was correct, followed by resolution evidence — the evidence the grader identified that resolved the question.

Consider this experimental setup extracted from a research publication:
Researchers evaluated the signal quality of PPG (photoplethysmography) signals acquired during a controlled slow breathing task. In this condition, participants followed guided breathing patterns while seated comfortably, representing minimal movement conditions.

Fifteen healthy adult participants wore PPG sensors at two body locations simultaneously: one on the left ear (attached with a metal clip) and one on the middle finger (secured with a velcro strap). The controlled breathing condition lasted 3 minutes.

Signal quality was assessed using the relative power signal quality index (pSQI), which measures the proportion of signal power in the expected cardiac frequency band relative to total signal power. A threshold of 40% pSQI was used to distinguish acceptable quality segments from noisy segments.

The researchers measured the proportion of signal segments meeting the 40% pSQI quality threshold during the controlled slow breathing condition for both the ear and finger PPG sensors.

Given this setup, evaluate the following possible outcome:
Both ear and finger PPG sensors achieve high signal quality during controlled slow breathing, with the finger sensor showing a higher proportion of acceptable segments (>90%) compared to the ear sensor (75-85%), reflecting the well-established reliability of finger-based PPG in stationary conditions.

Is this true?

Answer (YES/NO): NO